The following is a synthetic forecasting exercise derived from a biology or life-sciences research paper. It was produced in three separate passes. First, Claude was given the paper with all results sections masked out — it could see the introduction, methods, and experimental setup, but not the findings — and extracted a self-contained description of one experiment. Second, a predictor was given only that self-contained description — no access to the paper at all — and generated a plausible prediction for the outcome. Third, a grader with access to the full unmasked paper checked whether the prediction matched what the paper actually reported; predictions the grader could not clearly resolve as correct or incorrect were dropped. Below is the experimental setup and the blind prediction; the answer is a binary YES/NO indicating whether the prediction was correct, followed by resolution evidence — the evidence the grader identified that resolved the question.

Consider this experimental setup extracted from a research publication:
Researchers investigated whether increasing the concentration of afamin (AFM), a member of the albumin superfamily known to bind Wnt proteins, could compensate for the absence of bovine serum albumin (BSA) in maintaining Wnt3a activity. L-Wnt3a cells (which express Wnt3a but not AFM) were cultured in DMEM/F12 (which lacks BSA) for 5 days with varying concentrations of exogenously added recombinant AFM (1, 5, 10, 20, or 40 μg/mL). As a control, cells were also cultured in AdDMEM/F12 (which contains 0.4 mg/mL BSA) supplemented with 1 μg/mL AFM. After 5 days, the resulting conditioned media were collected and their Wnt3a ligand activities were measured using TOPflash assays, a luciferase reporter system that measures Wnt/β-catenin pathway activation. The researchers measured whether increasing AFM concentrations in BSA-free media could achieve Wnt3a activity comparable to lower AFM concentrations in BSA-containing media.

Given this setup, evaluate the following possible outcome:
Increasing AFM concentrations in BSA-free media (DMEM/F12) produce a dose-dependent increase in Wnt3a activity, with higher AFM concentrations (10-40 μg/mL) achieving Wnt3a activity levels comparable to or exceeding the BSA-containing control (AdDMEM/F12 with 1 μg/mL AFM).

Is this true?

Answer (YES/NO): NO